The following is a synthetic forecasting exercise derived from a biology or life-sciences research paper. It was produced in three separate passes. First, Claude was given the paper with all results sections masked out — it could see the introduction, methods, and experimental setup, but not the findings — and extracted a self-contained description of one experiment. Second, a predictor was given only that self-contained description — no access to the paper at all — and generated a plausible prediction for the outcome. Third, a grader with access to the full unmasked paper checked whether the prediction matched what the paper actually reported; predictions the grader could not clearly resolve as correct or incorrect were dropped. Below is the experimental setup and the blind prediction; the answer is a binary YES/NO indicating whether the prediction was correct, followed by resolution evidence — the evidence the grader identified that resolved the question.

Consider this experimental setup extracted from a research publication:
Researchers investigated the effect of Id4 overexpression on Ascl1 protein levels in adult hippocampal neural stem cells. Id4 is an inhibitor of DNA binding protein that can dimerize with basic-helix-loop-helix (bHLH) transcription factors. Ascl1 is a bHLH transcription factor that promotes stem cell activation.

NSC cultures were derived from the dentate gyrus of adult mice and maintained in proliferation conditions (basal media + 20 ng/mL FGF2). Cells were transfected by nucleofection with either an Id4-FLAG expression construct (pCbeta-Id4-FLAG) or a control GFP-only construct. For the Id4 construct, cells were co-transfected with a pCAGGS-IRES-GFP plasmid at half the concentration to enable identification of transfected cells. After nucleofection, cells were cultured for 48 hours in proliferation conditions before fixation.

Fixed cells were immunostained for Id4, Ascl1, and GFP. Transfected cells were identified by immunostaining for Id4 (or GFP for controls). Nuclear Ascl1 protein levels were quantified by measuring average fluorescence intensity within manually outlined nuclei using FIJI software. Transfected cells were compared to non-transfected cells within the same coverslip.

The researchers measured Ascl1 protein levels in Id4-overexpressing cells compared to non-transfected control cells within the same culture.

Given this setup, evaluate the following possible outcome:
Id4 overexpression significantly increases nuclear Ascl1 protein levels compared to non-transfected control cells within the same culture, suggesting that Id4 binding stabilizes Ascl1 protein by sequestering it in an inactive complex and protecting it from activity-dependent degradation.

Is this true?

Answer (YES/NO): NO